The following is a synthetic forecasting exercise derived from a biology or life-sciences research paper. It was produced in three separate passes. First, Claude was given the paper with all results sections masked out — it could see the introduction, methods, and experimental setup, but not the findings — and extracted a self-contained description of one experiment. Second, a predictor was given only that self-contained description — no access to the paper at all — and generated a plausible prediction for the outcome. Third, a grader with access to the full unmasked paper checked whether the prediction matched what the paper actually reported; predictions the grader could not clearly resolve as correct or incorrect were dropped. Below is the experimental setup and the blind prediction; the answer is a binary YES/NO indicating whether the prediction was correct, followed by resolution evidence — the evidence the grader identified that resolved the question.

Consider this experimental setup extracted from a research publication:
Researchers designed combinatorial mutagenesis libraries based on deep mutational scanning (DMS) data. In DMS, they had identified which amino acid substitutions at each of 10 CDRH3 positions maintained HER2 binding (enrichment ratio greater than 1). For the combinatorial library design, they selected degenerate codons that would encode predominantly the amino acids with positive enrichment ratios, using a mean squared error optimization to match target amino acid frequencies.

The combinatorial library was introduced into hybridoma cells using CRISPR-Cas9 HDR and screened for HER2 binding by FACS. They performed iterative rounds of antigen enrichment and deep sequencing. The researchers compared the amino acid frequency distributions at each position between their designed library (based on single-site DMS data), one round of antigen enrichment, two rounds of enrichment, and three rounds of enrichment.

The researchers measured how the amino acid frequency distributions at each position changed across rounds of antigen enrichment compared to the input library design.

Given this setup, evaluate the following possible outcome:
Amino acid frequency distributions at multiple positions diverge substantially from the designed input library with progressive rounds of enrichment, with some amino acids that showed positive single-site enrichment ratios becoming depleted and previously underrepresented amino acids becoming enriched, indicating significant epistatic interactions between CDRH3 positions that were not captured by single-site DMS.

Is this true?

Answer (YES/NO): NO